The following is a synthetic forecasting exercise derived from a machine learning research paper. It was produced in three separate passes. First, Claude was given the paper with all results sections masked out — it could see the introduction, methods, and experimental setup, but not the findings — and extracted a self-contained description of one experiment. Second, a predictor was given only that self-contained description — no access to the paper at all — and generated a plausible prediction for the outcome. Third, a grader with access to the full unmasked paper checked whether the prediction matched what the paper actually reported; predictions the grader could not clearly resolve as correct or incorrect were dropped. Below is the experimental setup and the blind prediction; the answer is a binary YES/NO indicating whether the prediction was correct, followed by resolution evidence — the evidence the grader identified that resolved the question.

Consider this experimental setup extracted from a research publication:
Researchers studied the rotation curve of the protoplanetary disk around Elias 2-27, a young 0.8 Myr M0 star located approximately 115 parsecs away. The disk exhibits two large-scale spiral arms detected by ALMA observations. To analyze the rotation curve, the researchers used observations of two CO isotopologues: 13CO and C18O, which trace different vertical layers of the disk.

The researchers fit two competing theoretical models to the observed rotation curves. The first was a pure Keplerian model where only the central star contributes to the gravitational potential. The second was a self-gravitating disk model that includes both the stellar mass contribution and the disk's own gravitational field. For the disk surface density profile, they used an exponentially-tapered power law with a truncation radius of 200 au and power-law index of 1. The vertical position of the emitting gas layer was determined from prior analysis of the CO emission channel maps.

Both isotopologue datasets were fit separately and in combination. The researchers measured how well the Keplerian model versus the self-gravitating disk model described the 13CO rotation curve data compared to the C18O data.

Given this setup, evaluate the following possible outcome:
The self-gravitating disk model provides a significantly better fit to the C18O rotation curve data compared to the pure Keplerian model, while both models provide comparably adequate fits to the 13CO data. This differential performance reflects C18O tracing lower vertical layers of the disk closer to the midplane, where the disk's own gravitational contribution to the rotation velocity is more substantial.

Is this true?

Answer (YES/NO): NO